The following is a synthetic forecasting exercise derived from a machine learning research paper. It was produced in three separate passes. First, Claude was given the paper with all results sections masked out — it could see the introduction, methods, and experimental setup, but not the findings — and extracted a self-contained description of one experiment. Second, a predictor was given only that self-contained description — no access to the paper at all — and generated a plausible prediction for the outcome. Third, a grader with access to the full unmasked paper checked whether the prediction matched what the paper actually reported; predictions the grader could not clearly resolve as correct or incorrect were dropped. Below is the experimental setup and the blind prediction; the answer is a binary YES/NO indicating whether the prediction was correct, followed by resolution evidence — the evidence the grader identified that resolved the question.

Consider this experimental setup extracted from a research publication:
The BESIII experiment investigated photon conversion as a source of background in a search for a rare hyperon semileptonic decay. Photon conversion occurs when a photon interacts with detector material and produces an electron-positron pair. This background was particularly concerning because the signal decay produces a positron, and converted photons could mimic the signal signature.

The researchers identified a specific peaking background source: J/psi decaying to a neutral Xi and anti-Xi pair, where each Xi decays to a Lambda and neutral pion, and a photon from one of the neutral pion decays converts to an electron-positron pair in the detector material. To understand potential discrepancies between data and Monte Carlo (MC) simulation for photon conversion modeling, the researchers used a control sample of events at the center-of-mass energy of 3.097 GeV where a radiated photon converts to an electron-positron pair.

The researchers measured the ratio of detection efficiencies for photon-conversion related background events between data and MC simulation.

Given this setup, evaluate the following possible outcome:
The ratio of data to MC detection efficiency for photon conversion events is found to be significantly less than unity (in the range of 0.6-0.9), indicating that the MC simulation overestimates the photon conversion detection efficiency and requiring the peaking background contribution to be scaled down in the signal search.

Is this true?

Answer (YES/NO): NO